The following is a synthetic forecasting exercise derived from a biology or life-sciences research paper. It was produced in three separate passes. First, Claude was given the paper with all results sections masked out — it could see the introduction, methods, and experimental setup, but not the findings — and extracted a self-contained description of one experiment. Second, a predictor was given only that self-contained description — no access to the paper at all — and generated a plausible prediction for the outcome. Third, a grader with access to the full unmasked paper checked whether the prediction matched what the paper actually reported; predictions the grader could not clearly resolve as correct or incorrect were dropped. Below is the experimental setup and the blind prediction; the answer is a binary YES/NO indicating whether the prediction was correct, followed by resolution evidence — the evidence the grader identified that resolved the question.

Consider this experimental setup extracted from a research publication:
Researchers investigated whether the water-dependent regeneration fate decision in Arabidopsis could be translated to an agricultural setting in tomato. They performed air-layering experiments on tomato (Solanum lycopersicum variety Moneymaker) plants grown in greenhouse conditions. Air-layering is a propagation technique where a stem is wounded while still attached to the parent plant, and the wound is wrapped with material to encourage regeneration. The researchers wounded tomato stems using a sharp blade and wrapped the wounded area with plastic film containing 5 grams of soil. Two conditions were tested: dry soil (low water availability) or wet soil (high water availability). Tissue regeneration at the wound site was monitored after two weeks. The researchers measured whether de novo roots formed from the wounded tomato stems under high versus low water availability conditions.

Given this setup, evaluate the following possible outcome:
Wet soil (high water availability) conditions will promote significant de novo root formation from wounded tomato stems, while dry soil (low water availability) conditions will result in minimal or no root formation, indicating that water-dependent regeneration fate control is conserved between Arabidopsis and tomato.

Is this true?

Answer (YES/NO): YES